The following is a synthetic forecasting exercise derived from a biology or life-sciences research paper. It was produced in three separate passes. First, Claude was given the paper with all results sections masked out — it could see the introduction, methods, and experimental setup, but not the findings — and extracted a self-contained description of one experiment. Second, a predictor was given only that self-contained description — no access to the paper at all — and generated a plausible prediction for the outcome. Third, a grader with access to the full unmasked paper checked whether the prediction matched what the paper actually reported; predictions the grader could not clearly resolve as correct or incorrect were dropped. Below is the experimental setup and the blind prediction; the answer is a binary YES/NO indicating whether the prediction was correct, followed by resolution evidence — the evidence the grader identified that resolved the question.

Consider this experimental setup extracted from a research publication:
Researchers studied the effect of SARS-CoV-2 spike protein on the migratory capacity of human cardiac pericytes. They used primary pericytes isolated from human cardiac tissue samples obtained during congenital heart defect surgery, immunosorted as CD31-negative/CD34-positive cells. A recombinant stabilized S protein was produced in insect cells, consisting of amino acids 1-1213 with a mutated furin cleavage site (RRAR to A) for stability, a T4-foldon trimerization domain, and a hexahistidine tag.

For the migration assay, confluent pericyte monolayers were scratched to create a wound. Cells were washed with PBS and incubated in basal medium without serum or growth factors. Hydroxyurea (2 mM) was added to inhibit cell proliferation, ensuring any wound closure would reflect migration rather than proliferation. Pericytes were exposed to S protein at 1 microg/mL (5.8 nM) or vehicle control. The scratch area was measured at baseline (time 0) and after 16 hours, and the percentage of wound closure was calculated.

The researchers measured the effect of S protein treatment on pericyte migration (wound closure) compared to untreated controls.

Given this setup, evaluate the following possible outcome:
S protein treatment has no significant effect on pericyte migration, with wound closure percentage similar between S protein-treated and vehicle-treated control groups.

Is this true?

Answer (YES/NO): NO